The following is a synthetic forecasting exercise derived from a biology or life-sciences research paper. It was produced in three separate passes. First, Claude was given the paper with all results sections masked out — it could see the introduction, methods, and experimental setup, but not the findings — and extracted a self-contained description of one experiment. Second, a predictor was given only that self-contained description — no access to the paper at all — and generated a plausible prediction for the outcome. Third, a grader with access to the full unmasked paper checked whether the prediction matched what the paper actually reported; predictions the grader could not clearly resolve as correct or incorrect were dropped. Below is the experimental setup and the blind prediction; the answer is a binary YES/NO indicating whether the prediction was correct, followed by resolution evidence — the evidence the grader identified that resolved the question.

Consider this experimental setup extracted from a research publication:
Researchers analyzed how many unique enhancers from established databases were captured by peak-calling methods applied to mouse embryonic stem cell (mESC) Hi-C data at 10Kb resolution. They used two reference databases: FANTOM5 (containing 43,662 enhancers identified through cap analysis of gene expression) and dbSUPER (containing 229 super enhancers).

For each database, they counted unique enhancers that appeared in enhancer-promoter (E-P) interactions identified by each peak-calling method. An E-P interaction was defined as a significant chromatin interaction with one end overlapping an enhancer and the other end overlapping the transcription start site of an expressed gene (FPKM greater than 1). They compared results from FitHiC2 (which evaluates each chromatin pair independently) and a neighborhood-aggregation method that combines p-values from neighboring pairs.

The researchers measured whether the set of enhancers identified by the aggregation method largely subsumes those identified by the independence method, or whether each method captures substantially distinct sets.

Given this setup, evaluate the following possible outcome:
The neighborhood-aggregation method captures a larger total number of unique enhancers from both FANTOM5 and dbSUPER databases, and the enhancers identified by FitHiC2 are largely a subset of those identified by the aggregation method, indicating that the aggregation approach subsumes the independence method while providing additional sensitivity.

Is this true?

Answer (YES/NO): YES